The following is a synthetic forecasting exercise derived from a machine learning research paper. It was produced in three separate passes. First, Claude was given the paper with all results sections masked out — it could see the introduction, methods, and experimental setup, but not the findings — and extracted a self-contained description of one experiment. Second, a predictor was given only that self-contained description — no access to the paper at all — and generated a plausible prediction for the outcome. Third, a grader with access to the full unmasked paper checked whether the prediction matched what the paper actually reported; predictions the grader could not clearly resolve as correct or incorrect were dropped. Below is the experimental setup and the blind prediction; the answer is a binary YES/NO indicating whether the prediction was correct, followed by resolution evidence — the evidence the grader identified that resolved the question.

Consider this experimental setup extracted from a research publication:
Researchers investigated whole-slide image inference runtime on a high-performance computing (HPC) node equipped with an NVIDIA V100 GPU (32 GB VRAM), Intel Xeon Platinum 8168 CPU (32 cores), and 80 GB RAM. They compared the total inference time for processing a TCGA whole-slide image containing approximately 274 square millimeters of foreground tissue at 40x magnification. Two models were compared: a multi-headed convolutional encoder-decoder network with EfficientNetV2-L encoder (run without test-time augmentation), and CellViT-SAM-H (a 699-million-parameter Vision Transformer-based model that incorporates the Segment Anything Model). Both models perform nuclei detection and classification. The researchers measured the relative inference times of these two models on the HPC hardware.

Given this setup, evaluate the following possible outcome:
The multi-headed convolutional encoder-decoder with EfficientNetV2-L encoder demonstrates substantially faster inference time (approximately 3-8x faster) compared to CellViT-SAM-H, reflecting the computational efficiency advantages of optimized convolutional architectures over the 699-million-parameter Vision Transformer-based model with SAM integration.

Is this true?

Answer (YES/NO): YES